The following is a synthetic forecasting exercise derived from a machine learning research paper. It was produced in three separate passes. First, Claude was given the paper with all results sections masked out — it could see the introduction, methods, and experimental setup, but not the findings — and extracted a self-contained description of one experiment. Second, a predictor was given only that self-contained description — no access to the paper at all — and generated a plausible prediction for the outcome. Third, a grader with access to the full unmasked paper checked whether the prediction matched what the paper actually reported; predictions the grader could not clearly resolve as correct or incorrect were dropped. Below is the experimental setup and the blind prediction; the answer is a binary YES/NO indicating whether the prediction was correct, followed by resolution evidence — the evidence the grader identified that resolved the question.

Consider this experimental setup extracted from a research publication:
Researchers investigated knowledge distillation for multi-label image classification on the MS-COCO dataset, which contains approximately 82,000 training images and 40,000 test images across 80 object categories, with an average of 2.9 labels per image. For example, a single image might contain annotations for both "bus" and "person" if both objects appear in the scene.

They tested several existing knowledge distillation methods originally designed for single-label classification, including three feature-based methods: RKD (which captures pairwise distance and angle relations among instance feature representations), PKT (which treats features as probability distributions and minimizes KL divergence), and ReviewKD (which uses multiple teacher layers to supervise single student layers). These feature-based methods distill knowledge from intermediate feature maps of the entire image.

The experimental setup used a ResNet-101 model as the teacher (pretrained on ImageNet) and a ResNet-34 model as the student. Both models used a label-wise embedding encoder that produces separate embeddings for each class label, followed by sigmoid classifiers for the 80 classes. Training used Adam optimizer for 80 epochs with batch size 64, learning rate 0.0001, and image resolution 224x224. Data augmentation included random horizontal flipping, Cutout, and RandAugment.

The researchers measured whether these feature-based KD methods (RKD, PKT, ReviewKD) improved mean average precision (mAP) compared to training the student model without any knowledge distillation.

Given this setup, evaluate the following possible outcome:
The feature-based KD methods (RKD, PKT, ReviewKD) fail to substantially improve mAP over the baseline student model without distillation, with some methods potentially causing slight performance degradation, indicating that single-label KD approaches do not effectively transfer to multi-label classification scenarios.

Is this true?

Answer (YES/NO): YES